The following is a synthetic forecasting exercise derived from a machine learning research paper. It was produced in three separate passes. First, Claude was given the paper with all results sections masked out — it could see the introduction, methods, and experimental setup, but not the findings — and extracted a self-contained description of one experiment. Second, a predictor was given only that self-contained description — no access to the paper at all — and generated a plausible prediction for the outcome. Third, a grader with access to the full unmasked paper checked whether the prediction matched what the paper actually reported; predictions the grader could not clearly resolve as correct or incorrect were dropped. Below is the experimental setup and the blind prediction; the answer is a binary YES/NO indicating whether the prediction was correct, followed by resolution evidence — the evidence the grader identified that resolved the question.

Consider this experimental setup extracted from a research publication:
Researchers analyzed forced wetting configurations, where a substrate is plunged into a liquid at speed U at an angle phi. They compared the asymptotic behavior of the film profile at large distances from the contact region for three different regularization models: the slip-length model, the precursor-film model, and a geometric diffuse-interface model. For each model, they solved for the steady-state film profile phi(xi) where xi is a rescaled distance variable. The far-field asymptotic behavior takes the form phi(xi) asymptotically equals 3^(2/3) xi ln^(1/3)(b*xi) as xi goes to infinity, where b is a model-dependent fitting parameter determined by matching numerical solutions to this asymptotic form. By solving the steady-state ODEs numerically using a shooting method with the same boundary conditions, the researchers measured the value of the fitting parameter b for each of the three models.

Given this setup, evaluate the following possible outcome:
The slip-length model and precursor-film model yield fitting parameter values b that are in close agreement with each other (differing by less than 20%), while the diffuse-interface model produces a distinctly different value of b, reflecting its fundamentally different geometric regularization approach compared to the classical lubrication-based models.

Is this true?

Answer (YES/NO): NO